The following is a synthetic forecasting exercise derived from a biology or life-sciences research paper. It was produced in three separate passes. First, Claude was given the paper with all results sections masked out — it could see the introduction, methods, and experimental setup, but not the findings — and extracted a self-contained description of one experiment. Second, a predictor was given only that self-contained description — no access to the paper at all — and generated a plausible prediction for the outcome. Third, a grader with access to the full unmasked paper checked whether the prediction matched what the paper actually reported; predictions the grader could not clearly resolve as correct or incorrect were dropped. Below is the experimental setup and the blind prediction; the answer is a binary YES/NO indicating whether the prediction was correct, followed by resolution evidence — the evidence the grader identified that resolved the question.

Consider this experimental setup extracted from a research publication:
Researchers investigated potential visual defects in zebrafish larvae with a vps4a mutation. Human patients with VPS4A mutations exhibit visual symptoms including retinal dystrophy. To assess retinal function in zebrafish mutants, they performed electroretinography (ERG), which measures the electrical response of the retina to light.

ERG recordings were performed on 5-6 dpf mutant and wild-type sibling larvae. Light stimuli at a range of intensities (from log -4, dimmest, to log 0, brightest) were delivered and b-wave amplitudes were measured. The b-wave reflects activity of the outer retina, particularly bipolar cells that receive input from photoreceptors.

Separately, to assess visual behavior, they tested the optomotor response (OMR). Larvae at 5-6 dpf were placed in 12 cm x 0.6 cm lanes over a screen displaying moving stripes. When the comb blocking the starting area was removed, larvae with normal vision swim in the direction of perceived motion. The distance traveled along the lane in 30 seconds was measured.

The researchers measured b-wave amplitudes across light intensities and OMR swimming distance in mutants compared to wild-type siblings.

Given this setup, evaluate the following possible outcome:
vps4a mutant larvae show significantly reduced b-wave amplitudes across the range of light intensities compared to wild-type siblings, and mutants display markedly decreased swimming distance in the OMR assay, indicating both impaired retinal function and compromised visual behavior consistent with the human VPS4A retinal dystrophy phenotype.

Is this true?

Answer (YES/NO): NO